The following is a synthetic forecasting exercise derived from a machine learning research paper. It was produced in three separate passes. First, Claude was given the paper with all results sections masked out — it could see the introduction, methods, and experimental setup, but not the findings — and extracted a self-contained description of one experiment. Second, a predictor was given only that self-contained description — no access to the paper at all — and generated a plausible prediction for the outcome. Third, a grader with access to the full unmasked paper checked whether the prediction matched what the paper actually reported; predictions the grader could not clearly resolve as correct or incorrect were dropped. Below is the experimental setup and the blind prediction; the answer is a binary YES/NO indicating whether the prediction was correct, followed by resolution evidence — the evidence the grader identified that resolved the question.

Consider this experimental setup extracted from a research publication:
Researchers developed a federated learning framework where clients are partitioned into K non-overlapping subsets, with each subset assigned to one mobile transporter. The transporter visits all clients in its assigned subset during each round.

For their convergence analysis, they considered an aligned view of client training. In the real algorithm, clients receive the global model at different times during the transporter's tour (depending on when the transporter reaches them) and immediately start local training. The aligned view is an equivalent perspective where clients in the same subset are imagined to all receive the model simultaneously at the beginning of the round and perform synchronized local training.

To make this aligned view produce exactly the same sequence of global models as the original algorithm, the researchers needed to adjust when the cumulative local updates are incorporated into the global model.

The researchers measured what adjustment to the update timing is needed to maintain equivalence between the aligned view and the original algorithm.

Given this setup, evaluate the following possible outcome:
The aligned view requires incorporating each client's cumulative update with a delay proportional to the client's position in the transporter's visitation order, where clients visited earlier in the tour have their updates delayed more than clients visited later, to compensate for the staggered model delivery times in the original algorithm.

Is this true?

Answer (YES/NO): NO